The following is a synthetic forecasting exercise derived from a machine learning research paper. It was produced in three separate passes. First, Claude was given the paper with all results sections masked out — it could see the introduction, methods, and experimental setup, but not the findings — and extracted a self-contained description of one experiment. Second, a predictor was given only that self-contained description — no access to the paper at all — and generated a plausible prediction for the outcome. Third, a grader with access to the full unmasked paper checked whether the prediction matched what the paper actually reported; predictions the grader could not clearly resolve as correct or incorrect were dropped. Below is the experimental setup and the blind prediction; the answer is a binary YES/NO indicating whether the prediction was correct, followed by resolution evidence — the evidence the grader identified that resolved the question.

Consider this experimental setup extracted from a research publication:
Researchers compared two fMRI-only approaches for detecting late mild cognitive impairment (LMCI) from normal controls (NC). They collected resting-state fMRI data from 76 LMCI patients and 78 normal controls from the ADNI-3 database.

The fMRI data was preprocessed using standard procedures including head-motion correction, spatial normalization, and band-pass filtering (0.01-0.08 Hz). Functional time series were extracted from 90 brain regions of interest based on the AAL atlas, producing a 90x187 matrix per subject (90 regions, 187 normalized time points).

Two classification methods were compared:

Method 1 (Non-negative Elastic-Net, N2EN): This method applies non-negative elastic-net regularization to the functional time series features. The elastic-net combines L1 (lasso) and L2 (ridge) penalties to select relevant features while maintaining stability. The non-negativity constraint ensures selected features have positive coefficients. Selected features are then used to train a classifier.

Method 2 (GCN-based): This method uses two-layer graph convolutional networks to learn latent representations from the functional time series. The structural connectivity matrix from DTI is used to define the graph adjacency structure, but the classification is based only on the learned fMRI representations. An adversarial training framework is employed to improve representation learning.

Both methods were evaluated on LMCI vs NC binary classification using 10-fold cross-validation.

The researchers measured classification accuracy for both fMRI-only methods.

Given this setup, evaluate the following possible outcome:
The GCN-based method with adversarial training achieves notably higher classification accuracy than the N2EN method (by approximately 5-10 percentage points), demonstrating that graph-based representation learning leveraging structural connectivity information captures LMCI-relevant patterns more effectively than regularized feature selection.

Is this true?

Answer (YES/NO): NO